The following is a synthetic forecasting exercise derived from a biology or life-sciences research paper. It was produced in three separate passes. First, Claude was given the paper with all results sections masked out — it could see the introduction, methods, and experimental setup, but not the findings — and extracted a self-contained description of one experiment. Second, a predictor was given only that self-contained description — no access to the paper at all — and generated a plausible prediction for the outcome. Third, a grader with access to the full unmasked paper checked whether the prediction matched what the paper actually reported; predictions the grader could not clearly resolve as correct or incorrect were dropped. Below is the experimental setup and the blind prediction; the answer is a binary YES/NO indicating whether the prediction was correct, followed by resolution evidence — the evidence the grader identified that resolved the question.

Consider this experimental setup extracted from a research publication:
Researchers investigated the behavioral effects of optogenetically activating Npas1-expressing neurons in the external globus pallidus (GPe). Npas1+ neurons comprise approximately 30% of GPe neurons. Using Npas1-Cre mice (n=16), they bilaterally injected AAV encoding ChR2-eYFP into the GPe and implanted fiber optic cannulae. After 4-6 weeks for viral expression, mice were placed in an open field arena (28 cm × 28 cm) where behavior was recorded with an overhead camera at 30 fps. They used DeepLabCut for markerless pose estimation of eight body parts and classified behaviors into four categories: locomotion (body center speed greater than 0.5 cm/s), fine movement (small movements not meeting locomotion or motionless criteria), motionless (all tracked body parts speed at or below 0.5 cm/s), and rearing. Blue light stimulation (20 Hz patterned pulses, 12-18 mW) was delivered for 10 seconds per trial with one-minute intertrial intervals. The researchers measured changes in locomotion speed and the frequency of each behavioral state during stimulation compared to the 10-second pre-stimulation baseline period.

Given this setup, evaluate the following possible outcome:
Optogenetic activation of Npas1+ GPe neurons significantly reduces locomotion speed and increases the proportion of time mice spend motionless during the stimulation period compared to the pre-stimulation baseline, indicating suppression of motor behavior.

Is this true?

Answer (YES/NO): YES